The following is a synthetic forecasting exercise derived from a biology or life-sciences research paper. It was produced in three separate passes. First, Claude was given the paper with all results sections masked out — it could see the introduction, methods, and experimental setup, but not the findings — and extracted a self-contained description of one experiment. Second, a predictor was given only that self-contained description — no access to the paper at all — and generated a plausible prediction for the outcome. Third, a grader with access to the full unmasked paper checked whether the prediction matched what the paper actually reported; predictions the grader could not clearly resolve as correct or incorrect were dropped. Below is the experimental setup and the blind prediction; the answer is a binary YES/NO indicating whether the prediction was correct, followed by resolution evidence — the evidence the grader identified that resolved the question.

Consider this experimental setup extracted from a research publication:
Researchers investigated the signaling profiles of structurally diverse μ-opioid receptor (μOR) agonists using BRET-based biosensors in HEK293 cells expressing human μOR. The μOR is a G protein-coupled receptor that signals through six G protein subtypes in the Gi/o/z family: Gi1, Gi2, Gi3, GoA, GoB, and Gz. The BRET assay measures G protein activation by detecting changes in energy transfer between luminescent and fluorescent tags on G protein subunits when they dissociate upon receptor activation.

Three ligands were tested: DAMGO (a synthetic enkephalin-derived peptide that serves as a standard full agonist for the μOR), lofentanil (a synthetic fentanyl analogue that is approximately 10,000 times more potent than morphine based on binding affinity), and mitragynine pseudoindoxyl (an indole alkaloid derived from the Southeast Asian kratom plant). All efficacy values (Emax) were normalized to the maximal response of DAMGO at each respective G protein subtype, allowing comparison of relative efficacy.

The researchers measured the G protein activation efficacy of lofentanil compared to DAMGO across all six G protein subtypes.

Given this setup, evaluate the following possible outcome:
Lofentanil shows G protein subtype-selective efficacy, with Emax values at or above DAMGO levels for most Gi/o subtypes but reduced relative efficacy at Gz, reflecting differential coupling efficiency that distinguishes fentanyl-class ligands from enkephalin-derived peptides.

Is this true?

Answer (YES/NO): NO